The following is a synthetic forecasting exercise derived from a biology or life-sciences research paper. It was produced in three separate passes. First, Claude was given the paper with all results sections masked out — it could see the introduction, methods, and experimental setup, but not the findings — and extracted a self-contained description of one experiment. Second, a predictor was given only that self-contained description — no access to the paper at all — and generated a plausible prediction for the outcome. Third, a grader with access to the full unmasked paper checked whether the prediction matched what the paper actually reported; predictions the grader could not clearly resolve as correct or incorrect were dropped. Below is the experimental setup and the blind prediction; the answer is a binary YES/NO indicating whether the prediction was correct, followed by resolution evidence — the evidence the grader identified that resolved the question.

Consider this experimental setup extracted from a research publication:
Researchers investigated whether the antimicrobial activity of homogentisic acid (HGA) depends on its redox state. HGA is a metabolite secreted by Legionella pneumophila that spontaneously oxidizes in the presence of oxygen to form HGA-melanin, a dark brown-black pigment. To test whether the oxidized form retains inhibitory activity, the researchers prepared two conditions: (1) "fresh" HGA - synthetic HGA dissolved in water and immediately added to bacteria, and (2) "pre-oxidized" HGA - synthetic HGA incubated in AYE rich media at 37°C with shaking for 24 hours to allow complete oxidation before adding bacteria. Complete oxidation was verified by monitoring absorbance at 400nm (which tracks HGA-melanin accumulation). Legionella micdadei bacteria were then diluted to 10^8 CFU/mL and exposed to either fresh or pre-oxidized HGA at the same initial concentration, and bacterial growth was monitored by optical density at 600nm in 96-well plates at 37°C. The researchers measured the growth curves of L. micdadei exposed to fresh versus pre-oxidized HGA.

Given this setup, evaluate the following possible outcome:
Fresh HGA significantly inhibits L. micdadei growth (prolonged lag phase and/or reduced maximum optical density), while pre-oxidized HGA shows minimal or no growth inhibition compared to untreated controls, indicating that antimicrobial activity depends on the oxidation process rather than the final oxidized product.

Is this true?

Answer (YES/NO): YES